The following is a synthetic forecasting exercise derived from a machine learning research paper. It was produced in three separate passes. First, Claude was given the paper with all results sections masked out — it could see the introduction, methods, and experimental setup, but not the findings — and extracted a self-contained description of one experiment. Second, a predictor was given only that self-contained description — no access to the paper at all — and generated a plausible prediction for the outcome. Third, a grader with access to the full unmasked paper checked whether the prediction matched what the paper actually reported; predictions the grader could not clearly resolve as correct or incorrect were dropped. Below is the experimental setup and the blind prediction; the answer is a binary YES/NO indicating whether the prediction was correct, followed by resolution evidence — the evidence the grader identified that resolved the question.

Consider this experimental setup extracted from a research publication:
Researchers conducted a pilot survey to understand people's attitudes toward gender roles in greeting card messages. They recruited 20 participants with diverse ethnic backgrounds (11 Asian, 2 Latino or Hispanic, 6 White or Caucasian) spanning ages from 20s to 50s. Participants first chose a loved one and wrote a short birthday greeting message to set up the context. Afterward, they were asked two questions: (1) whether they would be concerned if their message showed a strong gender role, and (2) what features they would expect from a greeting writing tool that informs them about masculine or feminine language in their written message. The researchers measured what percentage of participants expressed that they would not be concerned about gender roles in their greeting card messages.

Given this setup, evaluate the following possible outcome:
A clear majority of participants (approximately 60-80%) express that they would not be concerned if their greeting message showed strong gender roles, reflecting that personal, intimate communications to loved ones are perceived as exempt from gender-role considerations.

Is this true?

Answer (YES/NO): NO